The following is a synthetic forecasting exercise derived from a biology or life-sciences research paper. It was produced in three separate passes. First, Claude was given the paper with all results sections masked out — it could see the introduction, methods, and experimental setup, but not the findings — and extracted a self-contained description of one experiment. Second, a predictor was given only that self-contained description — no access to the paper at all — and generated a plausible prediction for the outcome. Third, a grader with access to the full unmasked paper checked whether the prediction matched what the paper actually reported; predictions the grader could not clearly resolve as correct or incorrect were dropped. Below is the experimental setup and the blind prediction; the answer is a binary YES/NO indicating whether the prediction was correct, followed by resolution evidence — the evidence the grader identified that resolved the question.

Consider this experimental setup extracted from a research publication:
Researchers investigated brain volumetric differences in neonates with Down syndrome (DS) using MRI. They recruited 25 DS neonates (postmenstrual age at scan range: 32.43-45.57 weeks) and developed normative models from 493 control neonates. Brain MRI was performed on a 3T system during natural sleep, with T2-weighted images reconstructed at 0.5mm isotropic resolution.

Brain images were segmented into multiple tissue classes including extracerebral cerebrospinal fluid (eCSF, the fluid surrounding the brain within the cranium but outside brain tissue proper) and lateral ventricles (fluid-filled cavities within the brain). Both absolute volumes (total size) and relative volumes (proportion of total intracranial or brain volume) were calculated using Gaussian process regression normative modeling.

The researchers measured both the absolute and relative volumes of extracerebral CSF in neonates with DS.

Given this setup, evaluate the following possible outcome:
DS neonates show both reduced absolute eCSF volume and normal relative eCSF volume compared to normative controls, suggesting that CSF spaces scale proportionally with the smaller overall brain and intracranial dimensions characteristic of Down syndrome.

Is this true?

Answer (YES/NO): NO